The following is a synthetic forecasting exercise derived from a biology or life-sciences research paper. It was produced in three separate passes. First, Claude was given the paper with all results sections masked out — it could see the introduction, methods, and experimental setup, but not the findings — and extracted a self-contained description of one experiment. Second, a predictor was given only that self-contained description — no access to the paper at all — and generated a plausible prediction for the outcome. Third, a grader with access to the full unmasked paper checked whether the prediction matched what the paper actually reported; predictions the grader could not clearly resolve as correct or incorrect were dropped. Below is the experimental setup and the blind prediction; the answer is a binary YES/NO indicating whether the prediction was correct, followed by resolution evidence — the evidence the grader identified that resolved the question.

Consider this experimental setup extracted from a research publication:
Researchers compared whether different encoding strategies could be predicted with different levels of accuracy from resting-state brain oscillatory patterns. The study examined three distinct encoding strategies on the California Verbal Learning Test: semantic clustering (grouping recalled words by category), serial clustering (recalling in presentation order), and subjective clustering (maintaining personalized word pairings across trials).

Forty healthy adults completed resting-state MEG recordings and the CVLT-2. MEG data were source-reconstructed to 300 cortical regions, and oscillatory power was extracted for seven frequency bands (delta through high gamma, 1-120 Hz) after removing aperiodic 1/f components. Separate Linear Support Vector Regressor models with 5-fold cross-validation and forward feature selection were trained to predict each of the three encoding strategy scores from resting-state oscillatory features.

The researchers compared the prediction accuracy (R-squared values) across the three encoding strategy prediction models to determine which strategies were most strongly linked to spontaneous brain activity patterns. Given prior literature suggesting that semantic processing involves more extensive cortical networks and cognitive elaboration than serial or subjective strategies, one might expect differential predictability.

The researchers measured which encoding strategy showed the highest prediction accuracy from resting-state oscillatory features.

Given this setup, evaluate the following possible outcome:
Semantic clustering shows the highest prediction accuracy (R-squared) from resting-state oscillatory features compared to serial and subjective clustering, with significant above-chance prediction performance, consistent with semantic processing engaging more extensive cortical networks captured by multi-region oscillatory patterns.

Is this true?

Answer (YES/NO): NO